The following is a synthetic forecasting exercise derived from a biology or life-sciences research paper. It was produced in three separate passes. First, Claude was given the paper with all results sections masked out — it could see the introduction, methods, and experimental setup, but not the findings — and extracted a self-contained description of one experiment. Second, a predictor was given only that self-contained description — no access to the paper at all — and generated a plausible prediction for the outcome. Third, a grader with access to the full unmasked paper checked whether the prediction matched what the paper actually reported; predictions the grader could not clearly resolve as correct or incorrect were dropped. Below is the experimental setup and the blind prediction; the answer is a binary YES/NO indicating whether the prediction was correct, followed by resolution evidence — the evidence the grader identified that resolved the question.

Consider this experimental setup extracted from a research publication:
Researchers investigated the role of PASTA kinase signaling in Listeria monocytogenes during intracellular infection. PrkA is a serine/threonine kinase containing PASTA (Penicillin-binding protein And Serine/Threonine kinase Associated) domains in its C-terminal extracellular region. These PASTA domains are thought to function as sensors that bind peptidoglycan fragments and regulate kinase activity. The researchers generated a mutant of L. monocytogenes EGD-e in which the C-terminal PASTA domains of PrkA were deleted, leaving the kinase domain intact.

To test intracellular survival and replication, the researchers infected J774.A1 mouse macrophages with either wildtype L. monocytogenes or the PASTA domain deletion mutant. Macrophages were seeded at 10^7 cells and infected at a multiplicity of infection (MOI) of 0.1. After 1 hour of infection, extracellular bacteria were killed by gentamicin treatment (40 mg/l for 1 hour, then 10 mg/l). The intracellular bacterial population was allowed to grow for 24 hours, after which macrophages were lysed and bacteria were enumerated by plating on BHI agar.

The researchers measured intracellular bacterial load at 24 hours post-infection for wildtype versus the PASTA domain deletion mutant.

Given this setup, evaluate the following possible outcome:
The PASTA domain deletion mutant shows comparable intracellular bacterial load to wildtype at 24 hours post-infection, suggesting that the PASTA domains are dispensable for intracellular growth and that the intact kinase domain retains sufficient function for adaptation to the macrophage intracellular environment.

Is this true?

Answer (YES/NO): NO